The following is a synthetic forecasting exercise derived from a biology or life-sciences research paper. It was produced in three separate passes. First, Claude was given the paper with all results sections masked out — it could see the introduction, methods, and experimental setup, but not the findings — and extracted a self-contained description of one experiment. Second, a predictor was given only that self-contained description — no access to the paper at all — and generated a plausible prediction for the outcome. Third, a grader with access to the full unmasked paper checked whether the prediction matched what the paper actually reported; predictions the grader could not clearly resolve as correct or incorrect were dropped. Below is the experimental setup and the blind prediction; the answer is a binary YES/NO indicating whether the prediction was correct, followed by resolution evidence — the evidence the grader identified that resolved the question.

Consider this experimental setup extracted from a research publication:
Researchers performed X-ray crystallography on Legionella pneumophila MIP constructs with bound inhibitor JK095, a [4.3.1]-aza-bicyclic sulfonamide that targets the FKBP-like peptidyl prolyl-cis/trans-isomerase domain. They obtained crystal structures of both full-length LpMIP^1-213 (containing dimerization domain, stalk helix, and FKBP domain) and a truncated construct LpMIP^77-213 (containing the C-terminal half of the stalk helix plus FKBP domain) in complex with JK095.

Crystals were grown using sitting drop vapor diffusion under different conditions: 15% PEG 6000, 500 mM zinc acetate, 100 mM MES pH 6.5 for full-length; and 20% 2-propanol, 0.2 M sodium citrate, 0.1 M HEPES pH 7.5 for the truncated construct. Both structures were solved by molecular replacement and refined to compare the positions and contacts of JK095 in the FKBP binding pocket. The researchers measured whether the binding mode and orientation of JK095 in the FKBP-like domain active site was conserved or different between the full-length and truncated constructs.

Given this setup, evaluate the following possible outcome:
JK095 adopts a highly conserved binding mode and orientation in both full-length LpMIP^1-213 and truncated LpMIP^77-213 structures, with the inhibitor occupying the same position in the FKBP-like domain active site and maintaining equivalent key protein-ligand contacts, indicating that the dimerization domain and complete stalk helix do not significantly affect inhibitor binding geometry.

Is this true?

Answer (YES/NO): NO